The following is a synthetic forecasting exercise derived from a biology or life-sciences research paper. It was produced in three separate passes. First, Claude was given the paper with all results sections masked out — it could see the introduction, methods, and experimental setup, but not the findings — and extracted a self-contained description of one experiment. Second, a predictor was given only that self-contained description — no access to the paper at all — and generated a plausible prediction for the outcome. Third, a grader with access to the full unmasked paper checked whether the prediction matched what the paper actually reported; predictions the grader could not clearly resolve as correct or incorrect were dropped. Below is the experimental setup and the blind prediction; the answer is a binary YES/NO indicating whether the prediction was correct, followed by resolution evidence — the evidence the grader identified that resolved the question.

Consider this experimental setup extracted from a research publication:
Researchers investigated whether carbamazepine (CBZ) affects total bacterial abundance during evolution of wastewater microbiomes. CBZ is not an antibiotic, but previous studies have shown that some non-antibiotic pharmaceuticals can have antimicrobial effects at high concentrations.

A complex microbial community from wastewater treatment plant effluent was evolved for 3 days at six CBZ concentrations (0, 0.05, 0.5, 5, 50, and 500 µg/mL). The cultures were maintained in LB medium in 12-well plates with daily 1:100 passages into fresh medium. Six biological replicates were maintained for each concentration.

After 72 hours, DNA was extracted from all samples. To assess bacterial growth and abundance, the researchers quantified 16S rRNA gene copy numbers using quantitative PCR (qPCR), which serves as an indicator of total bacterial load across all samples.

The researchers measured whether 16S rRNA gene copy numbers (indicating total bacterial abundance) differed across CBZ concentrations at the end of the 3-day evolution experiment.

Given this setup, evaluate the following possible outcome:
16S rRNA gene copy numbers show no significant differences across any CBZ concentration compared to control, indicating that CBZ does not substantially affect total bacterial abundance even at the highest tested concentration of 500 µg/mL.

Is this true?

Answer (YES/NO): NO